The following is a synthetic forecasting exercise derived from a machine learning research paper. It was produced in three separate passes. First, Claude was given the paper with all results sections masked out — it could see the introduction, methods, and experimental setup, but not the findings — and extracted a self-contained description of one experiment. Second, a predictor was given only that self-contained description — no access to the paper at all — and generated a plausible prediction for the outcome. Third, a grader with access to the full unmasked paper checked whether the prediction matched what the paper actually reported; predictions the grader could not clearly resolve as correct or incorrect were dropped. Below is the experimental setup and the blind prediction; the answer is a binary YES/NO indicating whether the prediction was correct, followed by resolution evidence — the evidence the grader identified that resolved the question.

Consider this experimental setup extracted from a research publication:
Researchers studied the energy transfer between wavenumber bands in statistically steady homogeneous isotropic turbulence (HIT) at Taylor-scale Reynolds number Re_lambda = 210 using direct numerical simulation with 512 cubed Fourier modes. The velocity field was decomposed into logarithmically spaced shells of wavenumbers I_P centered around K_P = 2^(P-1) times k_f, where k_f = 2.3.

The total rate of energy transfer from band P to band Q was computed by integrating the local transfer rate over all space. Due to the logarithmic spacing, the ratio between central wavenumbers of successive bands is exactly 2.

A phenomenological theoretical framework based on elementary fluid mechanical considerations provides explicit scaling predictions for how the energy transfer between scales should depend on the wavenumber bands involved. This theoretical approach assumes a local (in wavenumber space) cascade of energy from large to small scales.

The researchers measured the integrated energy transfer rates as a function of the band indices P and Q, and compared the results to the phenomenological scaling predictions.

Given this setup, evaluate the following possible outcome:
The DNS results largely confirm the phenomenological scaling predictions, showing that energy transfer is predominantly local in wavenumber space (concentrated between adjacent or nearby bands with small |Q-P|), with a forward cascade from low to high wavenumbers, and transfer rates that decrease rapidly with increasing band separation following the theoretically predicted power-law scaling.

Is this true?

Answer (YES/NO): YES